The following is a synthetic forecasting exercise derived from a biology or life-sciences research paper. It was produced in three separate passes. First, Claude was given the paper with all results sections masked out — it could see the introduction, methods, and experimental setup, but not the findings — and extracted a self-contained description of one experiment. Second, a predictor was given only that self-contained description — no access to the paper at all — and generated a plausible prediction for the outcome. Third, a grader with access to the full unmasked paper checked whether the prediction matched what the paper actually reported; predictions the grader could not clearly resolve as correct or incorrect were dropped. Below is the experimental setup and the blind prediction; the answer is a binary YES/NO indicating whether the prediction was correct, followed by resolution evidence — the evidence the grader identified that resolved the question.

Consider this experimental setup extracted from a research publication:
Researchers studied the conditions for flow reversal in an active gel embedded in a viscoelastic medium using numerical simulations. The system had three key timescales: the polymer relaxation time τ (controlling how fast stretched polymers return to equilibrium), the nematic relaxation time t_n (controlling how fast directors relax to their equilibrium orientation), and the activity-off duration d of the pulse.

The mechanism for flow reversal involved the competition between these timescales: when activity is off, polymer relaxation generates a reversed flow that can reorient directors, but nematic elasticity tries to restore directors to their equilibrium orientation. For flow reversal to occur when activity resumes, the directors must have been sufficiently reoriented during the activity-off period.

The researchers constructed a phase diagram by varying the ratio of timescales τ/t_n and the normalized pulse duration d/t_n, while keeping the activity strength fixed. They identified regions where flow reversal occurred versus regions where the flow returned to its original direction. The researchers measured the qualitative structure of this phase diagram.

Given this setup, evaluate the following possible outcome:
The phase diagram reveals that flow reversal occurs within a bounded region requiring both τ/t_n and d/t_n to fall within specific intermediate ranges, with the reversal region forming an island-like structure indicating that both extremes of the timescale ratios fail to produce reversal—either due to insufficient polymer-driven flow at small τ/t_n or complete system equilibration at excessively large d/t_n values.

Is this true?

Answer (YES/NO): NO